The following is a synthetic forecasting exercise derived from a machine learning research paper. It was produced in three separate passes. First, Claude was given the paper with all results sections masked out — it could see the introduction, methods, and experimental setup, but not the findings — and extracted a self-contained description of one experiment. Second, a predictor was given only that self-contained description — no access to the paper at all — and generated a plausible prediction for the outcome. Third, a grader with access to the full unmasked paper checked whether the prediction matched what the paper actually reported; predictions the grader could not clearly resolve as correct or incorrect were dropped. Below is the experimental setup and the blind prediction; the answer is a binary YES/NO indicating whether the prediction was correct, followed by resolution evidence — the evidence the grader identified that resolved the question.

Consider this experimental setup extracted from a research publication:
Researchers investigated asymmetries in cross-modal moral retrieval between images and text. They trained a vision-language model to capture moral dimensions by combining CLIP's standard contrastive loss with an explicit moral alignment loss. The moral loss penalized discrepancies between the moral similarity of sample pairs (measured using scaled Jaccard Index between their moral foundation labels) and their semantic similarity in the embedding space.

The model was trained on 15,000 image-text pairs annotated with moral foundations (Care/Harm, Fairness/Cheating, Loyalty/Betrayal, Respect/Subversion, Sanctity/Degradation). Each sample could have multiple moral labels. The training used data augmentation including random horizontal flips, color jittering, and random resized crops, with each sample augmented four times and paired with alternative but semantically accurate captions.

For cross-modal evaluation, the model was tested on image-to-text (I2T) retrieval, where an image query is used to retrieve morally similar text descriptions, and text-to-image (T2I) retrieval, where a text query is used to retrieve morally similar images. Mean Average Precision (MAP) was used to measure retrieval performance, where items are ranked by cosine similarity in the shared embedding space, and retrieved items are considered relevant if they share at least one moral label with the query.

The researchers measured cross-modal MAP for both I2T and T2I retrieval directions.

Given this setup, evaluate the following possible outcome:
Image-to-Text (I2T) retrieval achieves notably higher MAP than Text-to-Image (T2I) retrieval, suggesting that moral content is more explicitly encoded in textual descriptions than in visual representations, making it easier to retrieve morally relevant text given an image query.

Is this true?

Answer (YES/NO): NO